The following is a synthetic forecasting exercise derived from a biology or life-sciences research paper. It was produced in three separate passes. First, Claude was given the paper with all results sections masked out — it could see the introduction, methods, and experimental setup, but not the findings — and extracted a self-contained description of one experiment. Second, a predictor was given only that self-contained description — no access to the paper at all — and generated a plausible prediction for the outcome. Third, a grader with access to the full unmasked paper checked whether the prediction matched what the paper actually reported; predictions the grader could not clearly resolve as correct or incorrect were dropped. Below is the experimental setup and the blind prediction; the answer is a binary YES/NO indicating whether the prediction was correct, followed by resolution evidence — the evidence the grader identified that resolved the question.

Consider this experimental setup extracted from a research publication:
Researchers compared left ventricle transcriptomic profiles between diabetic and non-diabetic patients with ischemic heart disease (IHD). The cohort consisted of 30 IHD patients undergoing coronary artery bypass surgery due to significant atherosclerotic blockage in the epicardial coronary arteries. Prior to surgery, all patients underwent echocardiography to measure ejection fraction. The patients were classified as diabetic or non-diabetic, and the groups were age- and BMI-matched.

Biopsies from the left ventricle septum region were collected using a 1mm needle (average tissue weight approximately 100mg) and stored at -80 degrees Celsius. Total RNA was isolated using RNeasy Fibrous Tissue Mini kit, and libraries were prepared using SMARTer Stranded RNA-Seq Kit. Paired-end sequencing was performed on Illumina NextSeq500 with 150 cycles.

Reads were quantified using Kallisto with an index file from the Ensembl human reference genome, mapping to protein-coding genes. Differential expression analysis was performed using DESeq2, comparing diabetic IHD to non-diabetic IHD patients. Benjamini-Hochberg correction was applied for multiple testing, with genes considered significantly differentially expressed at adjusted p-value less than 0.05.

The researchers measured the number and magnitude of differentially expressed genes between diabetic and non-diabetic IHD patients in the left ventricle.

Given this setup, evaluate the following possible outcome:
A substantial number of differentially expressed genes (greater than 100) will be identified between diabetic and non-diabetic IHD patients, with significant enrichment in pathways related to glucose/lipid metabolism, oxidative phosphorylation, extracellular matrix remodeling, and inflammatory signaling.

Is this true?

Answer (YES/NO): NO